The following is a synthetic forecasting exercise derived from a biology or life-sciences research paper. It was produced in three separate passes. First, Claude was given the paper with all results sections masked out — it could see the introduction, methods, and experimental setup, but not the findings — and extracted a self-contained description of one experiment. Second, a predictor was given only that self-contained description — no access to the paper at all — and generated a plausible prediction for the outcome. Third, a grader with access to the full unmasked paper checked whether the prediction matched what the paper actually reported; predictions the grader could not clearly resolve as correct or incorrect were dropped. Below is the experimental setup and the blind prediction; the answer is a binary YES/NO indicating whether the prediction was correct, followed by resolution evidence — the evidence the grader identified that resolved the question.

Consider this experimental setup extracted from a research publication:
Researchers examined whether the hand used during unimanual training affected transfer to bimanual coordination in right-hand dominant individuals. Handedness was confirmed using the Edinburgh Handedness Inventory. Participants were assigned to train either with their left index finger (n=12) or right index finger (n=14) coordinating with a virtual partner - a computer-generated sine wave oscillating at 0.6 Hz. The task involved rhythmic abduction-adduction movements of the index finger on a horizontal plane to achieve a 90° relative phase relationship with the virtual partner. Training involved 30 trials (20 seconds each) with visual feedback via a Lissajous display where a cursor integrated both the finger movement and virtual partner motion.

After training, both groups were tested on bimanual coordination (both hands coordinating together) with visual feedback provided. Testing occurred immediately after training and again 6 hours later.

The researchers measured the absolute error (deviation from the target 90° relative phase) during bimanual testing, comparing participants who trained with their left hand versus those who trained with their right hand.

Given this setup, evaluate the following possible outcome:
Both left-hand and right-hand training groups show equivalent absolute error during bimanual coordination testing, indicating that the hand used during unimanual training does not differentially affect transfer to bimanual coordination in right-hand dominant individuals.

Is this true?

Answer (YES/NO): YES